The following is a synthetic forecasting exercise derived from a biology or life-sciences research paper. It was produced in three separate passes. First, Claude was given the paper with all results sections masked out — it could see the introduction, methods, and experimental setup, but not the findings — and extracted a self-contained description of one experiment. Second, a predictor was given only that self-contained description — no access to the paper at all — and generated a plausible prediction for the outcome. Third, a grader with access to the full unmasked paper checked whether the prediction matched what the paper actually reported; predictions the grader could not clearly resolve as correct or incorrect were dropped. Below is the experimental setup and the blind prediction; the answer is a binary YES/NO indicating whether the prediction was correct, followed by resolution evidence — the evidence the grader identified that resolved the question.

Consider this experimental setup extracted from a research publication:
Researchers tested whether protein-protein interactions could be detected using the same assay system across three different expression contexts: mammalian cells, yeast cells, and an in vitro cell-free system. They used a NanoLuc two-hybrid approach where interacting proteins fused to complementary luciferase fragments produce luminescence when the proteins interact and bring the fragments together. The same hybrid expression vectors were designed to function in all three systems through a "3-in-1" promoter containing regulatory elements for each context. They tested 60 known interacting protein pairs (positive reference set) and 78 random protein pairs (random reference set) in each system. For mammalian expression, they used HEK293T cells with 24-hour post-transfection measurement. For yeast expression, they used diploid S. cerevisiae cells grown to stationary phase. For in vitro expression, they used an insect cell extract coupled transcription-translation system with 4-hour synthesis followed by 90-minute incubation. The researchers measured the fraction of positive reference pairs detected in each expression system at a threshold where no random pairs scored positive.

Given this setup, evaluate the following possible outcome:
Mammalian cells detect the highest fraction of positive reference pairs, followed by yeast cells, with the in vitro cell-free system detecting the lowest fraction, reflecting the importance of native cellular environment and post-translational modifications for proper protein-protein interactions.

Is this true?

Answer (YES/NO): NO